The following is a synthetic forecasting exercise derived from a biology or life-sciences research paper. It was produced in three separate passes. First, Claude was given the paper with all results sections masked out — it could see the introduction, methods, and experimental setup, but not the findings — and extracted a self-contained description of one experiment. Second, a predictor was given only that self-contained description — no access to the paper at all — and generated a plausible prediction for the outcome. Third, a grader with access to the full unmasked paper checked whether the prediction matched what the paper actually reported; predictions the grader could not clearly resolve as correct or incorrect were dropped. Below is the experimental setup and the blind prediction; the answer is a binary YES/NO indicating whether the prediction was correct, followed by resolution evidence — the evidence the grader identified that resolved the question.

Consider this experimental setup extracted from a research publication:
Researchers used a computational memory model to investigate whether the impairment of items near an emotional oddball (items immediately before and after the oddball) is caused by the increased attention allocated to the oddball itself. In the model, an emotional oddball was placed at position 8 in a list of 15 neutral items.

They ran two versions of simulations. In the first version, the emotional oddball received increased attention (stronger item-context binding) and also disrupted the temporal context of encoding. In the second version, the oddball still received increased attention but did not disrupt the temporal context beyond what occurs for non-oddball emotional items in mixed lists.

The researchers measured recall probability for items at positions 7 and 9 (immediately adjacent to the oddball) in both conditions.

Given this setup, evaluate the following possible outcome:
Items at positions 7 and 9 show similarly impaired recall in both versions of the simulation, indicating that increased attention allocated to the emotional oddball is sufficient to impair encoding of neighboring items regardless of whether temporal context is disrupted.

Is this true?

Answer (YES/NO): NO